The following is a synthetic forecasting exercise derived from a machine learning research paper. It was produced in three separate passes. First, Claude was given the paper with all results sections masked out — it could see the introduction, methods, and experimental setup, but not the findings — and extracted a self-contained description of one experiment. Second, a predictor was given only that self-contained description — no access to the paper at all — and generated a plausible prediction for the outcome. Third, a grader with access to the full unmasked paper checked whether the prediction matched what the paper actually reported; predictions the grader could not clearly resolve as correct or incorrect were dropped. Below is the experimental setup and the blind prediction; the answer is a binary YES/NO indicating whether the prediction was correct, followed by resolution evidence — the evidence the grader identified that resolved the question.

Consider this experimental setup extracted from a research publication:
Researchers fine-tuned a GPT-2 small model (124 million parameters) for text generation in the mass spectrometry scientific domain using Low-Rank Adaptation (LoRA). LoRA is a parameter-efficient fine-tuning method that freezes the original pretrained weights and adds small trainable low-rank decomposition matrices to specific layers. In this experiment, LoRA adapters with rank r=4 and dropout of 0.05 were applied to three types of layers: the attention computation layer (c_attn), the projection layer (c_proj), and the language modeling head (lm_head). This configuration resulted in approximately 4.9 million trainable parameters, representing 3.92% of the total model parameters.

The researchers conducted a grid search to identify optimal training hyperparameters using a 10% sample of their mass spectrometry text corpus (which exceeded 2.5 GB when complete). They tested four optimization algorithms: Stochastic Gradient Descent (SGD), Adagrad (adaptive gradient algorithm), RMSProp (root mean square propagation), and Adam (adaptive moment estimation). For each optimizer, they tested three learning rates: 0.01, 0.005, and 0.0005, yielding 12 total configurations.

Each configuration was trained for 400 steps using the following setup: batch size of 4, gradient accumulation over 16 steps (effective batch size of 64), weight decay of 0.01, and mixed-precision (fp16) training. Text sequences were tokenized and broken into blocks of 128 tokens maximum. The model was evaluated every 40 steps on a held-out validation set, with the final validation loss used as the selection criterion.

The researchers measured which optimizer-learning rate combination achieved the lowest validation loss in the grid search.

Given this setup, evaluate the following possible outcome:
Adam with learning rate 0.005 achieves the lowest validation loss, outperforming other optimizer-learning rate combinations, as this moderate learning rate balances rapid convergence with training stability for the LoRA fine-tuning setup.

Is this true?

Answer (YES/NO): NO